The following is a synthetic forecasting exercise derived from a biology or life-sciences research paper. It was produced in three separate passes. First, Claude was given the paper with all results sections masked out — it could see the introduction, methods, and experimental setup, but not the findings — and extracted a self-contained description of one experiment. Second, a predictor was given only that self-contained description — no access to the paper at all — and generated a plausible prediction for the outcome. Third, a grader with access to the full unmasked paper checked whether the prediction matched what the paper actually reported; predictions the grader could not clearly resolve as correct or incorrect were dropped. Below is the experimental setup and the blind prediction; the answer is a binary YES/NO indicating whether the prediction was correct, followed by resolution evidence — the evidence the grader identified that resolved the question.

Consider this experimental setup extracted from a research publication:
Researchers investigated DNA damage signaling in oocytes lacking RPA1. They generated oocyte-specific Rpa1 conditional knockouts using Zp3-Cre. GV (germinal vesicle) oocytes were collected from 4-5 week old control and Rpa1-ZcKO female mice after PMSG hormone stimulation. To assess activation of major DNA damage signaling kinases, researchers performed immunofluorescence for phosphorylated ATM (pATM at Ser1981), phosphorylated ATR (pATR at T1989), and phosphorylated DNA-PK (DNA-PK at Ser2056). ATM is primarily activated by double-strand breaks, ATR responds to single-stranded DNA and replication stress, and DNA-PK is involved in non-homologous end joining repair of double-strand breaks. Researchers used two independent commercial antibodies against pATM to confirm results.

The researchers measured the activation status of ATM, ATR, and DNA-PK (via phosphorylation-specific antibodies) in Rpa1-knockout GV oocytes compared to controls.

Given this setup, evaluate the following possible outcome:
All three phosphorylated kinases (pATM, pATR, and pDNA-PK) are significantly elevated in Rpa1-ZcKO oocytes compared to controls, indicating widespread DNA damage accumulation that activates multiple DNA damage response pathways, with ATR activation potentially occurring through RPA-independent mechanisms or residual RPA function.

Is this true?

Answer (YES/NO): YES